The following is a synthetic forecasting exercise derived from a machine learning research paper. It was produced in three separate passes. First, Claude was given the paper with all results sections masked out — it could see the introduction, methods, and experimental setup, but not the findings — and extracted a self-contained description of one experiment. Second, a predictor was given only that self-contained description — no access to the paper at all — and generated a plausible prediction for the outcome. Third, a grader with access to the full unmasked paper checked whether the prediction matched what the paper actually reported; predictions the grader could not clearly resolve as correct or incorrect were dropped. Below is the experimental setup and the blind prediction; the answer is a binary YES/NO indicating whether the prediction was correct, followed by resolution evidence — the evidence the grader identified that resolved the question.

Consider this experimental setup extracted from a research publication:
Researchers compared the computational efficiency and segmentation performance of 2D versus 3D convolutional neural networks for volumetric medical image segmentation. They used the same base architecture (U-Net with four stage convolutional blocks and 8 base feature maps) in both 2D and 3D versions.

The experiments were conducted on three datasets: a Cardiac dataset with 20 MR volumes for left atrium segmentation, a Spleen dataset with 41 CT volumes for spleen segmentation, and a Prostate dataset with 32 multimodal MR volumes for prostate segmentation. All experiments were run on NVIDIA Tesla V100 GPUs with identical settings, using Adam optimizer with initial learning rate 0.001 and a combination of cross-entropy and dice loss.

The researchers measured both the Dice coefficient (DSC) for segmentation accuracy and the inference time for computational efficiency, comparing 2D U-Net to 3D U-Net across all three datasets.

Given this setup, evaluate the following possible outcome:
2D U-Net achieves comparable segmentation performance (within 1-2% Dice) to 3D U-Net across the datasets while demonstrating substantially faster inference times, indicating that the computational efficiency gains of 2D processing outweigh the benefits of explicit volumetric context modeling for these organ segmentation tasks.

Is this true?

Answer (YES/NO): NO